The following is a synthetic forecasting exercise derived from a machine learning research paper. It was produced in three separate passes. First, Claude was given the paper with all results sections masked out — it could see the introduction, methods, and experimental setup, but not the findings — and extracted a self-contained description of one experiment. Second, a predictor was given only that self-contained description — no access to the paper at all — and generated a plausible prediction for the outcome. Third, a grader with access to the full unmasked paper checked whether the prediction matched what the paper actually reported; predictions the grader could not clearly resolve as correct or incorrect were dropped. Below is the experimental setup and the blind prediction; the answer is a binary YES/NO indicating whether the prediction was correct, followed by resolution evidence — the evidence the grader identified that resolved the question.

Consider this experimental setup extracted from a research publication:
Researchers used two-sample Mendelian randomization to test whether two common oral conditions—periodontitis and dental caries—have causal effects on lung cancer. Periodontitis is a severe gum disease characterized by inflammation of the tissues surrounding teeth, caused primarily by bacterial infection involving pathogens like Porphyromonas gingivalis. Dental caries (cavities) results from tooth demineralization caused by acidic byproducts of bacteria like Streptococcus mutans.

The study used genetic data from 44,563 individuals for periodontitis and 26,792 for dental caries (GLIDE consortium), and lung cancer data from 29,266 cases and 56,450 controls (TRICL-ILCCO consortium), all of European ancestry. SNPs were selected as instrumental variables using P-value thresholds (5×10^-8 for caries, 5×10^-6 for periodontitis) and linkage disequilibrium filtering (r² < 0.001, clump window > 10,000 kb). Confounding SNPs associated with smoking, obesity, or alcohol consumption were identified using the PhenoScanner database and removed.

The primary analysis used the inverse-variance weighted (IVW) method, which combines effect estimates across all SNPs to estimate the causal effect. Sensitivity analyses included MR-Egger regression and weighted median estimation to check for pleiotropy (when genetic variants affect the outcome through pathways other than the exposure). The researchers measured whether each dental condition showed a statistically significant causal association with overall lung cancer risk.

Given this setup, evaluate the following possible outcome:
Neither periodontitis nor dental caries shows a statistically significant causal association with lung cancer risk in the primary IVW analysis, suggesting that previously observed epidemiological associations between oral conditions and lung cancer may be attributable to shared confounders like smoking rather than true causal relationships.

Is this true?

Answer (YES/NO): NO